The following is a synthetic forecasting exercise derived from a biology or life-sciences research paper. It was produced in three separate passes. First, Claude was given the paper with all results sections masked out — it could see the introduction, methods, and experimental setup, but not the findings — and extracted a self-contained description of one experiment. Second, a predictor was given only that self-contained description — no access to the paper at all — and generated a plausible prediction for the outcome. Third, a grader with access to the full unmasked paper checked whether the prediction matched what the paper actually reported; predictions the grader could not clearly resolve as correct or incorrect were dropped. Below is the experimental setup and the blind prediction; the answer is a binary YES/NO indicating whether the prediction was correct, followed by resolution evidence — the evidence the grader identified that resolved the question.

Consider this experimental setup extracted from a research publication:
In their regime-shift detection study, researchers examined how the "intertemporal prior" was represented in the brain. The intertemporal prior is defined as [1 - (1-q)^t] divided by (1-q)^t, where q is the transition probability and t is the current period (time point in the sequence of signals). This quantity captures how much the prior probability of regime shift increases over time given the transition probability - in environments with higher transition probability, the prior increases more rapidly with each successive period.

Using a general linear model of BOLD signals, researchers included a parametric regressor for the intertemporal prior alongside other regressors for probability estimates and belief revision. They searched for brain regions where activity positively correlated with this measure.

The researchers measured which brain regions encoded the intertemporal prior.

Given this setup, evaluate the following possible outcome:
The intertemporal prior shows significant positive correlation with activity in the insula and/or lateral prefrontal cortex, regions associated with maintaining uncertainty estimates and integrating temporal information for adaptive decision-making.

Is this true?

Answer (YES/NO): YES